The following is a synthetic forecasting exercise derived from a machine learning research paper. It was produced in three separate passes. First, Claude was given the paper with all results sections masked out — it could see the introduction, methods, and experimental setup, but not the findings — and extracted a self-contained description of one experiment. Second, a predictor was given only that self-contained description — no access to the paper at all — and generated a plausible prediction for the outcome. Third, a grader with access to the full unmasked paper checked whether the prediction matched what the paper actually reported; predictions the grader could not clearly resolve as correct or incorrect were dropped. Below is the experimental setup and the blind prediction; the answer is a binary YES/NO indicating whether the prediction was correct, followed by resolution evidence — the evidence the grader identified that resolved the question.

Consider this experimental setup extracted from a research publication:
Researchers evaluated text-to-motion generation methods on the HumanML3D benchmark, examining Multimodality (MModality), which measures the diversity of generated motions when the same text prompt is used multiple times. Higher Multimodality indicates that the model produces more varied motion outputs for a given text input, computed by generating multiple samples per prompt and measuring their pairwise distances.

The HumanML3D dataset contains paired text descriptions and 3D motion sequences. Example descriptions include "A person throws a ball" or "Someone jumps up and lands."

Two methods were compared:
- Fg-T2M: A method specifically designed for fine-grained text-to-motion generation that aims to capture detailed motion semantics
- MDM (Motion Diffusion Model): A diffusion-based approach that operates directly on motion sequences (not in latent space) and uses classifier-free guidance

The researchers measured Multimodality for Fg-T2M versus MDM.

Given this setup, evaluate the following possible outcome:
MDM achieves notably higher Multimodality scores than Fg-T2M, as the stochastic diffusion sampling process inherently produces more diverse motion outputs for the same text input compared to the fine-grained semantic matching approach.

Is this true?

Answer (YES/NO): YES